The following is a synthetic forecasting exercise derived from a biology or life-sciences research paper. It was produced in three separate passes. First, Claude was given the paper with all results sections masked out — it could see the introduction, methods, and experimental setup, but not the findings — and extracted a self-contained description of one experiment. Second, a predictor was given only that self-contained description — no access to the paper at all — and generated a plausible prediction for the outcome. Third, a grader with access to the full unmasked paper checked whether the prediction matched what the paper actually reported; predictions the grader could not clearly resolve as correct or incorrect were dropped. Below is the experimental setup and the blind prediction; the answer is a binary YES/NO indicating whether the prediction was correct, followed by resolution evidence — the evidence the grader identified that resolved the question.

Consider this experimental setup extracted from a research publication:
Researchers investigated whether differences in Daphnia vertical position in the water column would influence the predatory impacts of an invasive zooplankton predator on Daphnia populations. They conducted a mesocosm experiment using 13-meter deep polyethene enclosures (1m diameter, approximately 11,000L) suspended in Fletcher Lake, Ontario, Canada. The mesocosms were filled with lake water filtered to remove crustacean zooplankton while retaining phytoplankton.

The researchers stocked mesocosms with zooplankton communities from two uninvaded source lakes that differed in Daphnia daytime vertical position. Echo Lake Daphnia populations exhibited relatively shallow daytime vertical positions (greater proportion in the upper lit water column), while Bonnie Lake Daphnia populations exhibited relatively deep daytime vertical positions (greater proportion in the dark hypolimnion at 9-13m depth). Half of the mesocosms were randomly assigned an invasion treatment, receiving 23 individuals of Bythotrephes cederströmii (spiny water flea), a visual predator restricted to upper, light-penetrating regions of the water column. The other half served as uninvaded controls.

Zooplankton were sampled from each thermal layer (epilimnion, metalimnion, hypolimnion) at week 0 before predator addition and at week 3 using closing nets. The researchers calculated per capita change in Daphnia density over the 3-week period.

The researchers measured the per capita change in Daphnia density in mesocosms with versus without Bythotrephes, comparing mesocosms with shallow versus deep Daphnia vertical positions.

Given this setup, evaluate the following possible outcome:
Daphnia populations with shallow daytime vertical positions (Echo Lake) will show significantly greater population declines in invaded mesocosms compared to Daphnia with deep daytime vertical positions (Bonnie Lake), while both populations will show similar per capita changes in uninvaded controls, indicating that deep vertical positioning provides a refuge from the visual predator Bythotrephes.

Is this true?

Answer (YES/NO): NO